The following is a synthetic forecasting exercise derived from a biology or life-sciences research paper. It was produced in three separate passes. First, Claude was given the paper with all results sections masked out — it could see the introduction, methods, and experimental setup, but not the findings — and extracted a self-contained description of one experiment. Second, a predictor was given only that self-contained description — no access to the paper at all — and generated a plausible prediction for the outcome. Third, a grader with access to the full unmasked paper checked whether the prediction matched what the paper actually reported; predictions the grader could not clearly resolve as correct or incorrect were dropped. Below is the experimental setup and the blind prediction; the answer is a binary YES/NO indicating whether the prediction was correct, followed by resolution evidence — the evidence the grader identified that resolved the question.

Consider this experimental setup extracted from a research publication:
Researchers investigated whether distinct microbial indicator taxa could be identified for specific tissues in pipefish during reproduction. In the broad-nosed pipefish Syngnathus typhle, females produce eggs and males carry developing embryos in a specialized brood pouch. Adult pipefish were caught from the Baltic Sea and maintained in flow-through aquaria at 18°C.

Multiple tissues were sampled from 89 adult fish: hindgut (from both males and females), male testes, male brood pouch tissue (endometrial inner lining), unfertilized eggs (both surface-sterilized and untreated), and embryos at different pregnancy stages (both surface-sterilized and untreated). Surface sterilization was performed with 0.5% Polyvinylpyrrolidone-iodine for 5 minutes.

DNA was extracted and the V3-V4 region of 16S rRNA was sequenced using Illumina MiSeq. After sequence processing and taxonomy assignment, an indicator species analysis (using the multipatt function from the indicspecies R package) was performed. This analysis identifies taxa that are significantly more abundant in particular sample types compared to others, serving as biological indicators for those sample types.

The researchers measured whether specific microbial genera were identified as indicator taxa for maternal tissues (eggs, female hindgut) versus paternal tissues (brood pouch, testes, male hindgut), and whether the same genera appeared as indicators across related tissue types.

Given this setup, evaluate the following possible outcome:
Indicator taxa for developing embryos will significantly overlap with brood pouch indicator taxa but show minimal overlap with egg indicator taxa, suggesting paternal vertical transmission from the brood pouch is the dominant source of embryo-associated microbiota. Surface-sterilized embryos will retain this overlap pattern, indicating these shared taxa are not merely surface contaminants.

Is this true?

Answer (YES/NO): NO